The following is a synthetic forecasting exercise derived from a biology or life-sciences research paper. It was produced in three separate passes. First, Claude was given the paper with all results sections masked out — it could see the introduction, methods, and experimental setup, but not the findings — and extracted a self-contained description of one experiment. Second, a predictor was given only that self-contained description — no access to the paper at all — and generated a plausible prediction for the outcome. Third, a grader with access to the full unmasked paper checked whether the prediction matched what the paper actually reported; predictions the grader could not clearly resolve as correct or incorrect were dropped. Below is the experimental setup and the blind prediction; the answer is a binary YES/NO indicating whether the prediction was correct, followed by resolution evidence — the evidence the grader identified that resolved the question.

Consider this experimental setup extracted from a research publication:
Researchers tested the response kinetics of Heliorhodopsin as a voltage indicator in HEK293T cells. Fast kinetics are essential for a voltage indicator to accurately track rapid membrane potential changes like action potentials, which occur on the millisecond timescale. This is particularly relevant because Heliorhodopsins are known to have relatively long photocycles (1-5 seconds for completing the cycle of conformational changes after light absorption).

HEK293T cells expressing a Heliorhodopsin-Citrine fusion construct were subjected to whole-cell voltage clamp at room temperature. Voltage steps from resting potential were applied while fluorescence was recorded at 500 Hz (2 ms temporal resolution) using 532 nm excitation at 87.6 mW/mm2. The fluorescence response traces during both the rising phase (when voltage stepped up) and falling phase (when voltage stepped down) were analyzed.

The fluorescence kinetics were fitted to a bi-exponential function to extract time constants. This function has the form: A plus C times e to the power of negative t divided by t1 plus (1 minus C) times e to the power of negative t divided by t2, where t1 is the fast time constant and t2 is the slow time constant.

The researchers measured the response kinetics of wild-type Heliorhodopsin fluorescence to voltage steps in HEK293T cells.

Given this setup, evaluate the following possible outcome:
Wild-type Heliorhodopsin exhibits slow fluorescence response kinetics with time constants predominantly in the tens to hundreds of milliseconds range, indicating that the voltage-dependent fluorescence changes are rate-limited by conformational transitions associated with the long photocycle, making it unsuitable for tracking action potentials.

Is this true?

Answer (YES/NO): NO